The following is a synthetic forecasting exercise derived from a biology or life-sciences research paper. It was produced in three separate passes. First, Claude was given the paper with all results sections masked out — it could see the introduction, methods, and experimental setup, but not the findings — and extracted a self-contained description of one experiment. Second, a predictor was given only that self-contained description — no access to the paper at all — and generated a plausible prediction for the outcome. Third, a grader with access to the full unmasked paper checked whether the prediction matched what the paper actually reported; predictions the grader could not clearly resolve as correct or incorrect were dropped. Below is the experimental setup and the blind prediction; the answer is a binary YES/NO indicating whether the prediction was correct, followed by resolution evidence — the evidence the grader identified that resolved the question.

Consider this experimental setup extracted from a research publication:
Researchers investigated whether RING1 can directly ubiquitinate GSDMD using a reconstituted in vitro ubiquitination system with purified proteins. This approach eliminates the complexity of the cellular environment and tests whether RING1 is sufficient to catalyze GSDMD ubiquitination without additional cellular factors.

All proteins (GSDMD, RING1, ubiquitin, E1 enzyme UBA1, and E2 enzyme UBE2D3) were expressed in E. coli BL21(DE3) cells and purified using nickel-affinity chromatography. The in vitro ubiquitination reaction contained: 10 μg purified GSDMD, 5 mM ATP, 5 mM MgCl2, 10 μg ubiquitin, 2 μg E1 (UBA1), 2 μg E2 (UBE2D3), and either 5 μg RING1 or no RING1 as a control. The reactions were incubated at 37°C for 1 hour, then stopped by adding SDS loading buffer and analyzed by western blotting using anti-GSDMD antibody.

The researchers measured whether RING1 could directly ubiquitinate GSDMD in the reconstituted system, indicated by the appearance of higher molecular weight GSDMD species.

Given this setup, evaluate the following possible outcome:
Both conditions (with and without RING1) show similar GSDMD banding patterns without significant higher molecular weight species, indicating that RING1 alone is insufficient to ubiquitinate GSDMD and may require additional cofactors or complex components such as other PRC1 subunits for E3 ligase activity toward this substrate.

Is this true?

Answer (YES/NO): NO